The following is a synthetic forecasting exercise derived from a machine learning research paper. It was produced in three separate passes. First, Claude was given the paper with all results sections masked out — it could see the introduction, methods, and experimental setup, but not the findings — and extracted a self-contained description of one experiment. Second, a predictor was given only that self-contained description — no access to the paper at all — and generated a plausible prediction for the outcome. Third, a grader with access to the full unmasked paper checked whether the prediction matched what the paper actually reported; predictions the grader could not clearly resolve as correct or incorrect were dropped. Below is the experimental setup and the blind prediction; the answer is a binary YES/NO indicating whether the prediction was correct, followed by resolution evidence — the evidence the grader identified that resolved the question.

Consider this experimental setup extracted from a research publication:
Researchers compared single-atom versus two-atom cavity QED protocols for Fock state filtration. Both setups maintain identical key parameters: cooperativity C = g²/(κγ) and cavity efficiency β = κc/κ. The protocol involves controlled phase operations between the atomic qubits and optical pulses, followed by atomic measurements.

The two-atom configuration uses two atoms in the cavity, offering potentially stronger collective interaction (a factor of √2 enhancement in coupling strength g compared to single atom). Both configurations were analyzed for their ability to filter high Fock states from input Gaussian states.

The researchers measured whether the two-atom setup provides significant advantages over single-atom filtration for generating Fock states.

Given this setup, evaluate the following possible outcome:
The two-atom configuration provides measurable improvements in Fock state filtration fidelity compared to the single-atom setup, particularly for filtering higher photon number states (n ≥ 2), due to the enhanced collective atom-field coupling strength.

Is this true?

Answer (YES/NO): NO